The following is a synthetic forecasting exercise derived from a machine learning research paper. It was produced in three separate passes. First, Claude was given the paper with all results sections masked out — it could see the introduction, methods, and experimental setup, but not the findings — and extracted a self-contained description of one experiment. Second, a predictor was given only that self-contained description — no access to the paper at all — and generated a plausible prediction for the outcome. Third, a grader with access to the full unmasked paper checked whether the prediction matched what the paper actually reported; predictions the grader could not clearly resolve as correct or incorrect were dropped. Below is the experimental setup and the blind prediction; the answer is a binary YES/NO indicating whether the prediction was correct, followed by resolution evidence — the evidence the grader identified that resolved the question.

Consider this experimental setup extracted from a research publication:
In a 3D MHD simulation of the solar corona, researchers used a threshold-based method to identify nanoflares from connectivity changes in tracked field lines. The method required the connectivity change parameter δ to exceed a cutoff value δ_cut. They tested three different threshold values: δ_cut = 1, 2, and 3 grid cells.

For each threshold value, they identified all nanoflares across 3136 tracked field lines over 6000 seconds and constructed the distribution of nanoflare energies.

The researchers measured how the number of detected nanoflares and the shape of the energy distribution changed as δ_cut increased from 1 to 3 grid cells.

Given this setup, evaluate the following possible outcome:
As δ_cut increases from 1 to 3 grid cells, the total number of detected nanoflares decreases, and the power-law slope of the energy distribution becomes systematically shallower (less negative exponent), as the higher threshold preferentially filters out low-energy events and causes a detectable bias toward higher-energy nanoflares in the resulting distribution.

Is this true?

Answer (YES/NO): NO